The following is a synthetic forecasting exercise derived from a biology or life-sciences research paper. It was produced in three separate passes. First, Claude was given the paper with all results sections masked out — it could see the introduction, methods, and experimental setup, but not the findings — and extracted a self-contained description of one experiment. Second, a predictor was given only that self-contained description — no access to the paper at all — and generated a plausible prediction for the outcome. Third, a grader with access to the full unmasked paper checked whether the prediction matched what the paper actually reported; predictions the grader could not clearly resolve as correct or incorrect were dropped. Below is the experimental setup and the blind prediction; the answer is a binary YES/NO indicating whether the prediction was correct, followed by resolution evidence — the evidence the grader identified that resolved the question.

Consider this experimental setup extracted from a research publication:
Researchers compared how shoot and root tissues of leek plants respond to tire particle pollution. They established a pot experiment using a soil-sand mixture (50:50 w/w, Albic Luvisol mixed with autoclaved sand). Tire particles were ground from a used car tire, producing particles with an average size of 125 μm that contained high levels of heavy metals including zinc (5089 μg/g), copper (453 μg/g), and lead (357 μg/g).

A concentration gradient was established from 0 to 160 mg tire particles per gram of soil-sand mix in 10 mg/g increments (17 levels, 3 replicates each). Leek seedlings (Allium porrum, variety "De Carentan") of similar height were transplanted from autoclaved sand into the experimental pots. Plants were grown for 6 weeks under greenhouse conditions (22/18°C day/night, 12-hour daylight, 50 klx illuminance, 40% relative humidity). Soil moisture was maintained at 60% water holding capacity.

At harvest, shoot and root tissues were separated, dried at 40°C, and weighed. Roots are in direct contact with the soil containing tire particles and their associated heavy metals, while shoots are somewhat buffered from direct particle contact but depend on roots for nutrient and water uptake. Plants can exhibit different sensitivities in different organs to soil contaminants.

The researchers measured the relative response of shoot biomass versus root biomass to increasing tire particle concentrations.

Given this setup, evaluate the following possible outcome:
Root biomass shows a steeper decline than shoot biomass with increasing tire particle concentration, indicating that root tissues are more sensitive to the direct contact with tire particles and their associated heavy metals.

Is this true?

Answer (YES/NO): NO